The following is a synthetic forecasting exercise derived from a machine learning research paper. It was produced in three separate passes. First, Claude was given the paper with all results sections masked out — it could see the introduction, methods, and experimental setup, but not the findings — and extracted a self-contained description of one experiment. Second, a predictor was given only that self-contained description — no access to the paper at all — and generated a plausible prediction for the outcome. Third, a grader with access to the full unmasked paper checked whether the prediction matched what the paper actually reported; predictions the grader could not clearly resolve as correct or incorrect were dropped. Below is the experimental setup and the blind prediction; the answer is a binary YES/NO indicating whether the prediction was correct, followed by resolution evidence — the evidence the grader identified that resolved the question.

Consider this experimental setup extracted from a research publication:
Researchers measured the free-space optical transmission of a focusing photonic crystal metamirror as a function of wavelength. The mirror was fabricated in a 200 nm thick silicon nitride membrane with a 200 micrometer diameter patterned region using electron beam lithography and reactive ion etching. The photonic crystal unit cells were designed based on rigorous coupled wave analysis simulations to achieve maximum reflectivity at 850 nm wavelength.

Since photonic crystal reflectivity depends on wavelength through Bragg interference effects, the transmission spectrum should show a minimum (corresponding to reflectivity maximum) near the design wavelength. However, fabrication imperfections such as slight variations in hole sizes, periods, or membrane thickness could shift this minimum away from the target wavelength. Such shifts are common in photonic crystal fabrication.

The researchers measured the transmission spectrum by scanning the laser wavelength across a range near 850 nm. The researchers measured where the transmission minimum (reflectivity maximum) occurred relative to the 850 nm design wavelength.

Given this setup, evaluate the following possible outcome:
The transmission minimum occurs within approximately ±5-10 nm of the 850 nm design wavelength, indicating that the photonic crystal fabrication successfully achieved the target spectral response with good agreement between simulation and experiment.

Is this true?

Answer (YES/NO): NO